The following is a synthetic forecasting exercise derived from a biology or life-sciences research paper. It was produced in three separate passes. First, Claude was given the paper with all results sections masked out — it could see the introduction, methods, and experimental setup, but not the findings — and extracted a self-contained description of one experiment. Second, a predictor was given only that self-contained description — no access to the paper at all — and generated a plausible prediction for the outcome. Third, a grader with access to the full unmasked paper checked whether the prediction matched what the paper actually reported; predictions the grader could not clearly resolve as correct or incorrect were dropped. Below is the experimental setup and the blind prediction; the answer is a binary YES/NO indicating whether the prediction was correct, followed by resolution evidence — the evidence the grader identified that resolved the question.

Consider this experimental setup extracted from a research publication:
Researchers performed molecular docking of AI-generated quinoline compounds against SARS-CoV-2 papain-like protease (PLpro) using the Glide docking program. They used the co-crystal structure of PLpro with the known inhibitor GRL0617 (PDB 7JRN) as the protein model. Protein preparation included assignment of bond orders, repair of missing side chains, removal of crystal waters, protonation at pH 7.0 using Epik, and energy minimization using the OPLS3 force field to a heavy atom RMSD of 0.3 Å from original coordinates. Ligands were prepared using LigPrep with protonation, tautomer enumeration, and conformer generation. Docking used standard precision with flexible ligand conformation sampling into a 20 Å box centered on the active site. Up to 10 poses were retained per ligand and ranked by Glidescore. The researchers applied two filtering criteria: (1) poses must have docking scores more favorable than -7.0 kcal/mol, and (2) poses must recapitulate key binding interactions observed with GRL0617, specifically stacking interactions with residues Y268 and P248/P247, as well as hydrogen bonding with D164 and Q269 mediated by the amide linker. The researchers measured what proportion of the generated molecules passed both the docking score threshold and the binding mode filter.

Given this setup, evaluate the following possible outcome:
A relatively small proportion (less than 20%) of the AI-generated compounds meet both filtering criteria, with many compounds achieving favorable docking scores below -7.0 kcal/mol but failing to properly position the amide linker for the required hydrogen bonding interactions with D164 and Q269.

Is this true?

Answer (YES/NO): YES